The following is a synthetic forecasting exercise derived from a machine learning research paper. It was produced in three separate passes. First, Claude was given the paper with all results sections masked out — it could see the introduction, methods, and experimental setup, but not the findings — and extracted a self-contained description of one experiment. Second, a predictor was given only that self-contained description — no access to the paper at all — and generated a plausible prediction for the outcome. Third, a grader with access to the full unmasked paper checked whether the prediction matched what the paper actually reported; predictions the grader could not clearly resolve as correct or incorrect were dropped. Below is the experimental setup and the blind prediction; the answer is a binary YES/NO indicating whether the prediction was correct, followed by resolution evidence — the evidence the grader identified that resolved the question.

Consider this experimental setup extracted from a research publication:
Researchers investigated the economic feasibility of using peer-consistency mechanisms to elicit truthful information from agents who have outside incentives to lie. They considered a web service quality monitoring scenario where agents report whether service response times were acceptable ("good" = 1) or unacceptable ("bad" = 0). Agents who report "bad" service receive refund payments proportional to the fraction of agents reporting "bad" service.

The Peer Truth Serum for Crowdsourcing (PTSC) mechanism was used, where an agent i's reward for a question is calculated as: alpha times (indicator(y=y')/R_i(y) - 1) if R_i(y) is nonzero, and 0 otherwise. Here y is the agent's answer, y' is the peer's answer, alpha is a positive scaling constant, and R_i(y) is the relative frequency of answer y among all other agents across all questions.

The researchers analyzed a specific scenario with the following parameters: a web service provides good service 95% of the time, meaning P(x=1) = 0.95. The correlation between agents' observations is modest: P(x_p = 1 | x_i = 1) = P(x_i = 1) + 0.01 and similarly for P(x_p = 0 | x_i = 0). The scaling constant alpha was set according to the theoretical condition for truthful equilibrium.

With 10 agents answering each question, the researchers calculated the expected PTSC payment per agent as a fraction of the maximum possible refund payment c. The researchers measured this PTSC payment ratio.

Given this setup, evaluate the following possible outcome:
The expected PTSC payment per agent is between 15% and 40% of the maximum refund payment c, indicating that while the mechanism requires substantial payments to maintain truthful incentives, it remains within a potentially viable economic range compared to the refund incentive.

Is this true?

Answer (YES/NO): NO